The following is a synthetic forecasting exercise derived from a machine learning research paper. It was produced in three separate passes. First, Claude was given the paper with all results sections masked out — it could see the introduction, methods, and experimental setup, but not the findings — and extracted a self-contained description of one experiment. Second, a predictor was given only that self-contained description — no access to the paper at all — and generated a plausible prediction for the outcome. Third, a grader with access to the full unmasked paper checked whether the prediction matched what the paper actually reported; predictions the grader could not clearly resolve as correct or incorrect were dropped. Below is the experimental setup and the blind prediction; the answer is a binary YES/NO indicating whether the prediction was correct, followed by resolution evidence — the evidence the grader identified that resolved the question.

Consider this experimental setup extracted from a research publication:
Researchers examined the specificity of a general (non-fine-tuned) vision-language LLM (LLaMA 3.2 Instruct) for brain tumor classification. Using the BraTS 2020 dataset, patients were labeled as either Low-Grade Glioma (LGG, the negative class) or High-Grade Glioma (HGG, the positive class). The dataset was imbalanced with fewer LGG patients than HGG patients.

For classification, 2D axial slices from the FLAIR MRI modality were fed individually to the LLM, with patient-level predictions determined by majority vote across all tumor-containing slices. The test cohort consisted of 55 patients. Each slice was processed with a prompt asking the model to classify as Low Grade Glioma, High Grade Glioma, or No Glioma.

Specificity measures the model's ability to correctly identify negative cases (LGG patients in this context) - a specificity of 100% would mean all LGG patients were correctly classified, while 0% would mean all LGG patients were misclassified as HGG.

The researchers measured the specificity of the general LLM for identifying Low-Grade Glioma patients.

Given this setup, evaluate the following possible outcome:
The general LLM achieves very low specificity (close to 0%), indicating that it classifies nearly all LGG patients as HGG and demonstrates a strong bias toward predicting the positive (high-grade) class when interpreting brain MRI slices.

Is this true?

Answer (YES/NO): YES